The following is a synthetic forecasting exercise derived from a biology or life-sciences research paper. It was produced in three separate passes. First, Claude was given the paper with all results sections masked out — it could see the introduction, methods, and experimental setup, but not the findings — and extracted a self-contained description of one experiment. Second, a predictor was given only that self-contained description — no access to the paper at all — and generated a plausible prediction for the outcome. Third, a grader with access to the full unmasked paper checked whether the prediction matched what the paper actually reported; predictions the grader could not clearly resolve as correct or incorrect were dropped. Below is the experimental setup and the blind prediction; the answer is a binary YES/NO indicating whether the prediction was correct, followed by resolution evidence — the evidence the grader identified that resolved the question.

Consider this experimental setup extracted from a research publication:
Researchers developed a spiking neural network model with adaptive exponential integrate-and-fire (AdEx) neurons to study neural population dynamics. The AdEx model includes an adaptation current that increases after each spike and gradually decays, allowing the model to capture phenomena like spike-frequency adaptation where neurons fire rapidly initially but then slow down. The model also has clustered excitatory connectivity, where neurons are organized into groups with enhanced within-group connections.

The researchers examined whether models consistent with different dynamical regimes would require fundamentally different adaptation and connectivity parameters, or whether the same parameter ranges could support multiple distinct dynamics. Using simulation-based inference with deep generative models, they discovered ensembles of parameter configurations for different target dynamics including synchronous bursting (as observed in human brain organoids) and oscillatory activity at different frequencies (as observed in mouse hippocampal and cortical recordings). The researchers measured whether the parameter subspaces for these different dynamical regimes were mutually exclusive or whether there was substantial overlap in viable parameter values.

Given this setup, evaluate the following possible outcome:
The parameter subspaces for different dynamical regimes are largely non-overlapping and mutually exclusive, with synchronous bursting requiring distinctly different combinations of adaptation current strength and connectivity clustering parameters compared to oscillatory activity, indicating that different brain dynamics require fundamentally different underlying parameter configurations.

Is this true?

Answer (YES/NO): YES